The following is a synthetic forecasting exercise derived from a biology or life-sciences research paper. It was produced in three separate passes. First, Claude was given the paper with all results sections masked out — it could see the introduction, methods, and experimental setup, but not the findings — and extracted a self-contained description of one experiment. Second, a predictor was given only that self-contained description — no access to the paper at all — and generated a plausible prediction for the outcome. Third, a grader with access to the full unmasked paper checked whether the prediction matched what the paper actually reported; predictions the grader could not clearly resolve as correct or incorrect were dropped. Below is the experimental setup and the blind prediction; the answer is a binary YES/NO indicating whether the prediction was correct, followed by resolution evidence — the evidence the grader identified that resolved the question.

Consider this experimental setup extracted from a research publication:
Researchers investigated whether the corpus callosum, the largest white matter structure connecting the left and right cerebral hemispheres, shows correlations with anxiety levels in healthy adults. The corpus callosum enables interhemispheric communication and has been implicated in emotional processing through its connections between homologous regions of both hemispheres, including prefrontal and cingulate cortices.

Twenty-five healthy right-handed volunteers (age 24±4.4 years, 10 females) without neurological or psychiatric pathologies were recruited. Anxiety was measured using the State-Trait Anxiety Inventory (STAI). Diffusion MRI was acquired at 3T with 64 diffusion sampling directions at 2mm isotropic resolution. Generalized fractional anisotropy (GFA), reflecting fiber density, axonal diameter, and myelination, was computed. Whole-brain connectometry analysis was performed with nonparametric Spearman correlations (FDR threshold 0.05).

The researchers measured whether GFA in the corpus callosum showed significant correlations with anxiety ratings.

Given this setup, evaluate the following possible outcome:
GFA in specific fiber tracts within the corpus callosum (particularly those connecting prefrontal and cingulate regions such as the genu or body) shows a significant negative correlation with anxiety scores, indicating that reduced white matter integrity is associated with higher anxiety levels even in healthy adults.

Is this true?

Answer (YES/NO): NO